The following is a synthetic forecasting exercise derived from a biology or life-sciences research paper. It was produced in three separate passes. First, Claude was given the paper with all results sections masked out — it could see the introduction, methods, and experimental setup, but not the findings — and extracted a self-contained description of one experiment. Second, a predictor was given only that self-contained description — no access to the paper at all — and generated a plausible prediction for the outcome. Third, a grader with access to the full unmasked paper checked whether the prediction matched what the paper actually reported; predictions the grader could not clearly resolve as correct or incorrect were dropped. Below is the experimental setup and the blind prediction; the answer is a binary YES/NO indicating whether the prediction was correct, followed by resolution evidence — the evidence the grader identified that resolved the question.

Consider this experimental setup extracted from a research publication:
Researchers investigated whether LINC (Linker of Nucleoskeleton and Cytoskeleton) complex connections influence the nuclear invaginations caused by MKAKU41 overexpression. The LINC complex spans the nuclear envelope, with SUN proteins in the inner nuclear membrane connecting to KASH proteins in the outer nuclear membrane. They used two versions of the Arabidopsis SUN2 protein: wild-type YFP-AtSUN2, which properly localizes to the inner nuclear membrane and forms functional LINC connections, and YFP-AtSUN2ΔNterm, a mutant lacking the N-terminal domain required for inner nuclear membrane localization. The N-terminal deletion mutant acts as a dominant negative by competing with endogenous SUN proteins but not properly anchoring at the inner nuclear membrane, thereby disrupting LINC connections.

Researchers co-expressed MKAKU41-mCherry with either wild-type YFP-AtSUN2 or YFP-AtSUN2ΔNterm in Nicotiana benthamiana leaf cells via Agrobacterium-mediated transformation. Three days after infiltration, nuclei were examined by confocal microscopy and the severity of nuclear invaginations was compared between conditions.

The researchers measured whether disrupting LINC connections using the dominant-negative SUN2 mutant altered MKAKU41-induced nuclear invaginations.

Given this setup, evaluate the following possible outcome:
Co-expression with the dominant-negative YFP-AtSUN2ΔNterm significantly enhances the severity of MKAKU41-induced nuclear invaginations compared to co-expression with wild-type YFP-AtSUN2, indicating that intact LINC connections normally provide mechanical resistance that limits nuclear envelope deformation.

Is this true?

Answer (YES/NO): NO